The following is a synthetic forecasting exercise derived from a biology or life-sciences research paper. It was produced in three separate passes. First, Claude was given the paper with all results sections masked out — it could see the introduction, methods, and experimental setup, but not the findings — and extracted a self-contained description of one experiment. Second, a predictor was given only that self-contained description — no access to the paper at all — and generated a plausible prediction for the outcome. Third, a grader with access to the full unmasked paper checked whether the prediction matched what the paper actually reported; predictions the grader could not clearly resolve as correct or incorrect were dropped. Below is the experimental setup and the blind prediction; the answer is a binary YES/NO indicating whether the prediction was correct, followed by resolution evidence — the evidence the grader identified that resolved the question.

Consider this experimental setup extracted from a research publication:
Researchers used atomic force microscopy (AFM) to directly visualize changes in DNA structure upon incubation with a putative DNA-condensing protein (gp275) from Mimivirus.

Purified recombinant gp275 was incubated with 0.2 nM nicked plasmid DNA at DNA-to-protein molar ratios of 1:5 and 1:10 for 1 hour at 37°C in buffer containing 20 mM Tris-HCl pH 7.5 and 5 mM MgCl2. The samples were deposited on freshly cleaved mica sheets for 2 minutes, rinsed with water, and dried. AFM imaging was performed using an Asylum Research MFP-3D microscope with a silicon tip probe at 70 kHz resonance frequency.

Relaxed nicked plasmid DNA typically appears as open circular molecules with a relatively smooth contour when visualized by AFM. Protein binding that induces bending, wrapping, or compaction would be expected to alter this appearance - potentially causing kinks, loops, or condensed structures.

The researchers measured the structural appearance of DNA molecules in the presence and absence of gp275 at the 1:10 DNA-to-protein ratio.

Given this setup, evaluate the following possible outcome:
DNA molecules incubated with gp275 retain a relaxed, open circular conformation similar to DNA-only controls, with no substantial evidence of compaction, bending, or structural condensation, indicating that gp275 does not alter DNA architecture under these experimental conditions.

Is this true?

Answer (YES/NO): NO